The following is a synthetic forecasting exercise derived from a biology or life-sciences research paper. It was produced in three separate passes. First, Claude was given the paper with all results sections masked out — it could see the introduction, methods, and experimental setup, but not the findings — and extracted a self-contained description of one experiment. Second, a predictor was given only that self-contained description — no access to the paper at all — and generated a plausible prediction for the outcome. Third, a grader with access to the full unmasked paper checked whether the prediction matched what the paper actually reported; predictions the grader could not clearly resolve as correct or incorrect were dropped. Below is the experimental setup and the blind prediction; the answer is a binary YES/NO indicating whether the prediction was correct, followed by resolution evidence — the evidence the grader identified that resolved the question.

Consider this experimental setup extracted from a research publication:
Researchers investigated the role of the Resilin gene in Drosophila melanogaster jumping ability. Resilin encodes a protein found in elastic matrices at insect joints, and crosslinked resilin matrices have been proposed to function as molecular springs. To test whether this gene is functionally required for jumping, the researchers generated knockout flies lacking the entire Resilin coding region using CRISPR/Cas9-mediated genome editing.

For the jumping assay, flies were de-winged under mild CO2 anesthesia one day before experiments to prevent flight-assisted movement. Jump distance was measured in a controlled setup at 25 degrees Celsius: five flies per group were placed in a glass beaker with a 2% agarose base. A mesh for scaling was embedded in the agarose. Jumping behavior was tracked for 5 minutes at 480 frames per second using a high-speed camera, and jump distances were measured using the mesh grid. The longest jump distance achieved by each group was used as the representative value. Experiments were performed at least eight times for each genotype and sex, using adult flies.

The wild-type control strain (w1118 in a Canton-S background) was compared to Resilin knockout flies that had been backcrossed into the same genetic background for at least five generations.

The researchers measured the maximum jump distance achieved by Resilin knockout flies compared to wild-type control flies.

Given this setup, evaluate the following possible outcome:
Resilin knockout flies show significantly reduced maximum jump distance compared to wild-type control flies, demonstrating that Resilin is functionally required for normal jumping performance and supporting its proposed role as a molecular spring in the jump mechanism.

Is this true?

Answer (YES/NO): YES